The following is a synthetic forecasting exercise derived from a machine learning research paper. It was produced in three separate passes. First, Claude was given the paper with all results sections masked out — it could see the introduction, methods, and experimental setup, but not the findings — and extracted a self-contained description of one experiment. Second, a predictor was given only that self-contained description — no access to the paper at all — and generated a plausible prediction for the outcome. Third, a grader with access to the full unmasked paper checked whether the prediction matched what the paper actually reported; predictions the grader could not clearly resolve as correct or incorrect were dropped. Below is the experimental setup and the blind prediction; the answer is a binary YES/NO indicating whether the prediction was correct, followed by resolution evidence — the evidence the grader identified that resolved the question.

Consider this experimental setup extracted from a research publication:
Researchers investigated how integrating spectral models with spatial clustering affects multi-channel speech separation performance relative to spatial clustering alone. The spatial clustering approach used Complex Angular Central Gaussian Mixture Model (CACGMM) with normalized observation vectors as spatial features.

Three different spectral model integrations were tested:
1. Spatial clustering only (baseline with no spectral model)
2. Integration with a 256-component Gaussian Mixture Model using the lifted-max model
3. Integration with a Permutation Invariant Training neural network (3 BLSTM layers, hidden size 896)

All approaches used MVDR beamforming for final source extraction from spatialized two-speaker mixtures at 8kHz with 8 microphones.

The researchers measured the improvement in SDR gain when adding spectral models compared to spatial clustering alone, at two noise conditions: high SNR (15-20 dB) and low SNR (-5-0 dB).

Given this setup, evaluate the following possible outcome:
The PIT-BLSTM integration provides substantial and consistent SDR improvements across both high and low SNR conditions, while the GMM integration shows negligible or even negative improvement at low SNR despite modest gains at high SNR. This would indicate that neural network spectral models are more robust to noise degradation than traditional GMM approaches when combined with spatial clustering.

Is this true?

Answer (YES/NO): NO